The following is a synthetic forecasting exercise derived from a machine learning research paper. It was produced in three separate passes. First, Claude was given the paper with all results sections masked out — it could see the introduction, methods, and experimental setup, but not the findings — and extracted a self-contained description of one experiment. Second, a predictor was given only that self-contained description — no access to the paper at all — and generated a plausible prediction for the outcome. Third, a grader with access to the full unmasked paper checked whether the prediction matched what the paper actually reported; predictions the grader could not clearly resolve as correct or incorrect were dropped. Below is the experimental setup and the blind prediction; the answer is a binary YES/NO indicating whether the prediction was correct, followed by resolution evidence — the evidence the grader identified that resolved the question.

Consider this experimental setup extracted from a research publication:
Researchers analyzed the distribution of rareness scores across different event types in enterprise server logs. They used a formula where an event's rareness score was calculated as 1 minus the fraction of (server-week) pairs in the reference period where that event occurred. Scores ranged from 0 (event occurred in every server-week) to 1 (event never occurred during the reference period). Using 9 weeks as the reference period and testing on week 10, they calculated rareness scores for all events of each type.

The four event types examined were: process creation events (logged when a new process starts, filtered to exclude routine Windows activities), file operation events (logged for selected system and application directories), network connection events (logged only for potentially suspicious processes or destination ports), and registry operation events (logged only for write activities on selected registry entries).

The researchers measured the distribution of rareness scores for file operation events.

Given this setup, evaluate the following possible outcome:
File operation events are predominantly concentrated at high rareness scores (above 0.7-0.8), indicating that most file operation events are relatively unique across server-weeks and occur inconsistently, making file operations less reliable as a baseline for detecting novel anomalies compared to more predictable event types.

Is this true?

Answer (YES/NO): YES